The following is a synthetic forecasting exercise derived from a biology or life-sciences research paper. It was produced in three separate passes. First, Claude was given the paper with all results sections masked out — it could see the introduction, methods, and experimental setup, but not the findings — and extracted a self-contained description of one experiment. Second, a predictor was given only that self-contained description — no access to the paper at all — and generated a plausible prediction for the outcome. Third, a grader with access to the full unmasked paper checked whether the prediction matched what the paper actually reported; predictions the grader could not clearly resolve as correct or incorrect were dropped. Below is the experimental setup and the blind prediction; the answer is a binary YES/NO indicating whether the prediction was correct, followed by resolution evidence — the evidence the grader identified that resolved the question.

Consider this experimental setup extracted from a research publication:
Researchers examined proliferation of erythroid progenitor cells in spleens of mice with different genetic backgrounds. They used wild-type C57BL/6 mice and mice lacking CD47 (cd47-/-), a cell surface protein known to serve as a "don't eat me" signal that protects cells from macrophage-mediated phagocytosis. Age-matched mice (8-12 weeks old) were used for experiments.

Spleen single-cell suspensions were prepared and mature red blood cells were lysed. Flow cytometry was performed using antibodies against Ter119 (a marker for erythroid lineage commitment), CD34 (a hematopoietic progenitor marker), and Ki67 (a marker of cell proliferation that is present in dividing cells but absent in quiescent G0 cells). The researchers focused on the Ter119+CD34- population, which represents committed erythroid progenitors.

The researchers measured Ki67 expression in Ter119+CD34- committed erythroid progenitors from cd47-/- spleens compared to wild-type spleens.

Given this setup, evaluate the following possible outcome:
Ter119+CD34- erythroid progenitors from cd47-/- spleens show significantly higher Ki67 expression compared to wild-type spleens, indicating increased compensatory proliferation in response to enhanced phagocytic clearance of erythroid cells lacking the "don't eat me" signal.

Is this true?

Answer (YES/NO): YES